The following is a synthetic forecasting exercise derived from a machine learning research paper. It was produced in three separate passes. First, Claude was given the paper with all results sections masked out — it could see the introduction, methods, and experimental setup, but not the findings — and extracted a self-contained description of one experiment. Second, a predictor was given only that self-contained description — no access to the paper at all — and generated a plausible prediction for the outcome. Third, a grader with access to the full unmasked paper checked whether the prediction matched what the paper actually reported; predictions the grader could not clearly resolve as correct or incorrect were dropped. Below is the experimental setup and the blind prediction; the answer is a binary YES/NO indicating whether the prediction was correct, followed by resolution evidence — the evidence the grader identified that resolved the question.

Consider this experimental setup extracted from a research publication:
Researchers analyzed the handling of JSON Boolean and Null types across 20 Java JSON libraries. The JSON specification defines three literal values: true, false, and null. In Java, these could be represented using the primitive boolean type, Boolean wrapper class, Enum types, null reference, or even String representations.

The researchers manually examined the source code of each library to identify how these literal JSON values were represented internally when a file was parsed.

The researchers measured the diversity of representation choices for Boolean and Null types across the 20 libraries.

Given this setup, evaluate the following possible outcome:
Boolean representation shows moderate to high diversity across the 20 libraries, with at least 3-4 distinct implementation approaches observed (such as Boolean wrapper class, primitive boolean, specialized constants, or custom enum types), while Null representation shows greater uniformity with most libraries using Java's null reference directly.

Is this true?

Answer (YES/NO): NO